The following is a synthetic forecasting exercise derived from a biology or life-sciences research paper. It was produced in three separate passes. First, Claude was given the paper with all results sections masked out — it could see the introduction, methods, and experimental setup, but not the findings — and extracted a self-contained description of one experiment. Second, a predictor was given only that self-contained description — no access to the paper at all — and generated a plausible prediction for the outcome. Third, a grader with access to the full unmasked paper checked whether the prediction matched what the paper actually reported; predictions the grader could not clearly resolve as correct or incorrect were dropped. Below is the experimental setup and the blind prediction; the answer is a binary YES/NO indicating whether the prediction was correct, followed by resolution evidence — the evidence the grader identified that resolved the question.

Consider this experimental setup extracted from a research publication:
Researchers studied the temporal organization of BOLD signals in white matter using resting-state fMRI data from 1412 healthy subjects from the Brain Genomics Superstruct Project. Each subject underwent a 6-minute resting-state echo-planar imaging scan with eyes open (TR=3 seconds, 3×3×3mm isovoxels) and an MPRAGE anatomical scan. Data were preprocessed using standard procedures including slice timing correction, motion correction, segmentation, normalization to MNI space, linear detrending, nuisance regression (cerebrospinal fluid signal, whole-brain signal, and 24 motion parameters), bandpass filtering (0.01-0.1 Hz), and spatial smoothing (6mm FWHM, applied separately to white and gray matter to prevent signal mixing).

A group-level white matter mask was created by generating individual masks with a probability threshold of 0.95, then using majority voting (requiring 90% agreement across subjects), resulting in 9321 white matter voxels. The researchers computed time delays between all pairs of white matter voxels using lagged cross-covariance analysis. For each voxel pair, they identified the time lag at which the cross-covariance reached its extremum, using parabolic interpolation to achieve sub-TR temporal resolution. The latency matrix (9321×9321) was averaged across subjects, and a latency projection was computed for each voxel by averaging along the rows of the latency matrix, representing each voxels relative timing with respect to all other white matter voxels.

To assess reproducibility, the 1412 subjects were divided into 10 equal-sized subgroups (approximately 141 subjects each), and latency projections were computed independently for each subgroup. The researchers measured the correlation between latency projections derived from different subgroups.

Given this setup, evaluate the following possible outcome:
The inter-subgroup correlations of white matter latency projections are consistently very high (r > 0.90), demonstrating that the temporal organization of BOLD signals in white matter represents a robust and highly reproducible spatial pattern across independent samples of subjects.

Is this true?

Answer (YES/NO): NO